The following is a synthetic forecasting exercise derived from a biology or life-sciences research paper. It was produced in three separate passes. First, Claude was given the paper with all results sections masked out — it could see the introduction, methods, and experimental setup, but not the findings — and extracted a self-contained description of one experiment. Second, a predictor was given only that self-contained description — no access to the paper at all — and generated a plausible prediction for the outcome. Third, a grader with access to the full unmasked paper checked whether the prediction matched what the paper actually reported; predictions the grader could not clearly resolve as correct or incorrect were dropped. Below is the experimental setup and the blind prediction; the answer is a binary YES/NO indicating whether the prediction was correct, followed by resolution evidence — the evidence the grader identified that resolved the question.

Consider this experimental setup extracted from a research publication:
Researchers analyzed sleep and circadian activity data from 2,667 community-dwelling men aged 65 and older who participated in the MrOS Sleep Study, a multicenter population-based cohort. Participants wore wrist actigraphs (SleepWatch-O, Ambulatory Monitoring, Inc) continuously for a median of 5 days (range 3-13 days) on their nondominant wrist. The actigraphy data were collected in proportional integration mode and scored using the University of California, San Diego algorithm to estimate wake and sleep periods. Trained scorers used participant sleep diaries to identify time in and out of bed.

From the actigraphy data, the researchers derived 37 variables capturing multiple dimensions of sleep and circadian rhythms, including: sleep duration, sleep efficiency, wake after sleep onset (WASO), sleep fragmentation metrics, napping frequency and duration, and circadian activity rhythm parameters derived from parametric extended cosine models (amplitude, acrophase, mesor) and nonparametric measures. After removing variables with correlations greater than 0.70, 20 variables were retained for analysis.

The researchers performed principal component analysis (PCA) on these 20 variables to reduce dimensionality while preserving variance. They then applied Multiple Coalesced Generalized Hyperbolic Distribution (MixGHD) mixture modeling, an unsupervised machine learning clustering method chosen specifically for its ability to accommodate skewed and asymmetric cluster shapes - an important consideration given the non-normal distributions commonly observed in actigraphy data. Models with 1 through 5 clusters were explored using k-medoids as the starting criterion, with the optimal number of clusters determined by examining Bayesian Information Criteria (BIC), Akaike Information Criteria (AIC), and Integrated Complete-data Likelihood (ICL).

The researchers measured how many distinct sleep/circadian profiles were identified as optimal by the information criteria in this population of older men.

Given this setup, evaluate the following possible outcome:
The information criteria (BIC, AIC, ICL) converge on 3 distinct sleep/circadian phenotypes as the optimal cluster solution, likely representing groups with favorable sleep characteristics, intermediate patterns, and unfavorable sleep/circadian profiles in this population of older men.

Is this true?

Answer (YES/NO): YES